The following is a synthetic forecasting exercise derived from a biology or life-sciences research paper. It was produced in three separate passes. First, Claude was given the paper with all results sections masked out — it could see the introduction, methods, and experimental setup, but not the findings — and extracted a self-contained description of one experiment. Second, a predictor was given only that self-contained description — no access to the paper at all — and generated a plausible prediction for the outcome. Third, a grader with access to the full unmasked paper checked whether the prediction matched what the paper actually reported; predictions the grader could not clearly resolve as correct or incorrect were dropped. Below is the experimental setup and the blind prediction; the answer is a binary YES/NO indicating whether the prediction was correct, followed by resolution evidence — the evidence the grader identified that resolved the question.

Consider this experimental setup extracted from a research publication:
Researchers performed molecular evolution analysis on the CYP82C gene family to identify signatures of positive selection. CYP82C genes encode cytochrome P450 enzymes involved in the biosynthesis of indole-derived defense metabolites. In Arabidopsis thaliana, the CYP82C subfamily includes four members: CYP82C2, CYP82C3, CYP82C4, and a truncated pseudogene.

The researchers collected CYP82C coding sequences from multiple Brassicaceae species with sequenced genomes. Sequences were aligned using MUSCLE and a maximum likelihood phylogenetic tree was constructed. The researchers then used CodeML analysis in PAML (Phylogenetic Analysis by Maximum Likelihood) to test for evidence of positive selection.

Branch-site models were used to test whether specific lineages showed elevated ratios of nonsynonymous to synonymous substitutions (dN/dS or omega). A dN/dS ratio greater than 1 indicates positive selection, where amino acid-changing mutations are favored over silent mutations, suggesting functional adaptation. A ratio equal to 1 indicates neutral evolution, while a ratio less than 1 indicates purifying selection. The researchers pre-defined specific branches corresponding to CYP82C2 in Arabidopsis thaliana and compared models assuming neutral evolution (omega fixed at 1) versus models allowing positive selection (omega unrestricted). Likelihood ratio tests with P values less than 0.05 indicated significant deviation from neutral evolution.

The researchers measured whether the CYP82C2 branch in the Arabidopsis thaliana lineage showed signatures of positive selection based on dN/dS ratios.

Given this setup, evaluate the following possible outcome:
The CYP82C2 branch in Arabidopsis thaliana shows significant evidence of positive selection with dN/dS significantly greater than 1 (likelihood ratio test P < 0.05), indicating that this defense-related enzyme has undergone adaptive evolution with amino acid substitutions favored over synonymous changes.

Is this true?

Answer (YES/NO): NO